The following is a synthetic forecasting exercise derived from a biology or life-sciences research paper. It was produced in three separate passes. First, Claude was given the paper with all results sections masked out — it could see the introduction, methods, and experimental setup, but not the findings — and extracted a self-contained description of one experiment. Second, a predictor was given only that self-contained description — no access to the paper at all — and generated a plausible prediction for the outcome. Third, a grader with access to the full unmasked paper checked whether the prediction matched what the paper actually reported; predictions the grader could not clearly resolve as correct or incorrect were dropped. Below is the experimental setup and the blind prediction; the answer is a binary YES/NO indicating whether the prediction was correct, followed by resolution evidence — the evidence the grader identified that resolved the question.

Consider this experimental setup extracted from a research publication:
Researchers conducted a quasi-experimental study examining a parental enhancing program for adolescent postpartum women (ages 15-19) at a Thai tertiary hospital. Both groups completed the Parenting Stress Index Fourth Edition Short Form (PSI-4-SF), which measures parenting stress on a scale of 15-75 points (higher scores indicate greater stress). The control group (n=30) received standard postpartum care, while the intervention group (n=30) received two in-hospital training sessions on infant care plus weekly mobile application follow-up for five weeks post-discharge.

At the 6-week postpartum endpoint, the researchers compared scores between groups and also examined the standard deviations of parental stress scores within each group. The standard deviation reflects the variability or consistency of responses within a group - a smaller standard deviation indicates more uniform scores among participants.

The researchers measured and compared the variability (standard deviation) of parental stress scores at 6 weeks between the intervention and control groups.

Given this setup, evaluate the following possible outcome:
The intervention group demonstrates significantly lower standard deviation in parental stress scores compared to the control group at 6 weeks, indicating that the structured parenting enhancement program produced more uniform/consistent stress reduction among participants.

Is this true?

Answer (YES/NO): YES